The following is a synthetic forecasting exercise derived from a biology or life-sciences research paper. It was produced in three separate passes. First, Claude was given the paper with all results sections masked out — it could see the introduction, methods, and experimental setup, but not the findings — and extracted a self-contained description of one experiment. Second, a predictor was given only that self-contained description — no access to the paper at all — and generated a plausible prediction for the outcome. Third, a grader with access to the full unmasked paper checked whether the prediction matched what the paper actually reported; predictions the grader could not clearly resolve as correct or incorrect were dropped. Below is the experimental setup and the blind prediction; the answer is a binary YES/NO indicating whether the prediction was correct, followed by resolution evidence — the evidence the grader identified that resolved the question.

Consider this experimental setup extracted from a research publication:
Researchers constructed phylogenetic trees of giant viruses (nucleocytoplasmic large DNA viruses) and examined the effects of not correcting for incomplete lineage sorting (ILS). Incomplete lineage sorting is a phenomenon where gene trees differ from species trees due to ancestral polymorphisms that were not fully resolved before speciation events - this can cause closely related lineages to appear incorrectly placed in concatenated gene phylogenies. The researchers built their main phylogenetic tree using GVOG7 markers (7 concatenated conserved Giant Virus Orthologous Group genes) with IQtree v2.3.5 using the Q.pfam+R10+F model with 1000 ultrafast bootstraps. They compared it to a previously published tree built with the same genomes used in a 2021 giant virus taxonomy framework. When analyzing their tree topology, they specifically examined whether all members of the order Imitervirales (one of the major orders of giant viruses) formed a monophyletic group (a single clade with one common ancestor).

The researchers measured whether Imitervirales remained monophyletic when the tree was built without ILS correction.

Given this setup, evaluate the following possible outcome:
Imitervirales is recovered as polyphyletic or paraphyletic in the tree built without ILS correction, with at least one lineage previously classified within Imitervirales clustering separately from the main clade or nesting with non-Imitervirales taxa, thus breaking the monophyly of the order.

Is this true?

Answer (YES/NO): YES